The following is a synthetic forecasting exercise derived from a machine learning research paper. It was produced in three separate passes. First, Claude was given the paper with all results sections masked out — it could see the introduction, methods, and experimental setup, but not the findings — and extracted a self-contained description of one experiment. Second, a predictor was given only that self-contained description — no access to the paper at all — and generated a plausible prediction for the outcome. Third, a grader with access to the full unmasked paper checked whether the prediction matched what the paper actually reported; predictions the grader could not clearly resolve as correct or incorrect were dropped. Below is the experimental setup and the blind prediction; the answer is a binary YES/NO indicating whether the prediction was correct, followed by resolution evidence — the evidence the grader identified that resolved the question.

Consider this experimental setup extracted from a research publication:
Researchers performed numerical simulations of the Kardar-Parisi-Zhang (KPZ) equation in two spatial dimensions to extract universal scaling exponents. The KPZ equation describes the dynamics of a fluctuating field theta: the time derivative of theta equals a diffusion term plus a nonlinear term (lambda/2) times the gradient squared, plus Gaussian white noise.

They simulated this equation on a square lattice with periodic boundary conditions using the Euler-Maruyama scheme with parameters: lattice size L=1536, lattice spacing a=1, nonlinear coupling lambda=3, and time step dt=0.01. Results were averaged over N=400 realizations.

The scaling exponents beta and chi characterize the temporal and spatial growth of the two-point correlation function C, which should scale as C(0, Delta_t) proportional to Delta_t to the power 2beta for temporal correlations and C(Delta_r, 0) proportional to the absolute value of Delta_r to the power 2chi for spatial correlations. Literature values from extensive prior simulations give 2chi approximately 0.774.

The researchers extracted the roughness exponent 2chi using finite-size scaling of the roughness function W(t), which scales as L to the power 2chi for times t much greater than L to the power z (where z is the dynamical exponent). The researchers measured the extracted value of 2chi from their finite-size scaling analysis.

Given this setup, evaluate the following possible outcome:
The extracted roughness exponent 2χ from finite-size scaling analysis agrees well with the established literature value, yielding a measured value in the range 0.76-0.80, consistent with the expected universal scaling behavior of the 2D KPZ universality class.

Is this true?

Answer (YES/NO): YES